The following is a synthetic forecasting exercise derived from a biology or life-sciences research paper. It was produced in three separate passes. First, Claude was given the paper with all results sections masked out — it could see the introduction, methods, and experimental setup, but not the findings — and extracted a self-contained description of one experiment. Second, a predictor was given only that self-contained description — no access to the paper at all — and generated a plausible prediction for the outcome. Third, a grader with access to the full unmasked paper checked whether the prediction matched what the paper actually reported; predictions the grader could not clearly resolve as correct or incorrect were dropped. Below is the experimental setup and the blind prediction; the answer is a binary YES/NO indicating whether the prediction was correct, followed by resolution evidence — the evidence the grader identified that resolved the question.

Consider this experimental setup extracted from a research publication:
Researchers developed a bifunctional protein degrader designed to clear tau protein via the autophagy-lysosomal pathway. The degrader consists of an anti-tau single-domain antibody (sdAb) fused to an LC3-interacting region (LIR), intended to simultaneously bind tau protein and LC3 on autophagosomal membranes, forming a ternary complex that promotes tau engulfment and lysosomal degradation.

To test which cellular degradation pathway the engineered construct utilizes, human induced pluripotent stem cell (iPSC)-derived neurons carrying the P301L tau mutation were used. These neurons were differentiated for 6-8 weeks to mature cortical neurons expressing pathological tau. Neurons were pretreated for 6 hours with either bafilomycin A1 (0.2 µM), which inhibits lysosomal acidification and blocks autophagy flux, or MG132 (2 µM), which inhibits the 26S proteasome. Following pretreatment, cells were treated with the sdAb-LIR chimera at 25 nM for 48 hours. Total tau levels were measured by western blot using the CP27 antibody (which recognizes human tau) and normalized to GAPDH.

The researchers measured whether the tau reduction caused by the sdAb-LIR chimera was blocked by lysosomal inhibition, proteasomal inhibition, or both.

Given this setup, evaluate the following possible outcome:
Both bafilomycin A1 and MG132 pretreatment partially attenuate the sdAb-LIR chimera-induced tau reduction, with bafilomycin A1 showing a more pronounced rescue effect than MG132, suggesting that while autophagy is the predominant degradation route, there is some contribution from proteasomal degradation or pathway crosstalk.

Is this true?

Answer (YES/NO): NO